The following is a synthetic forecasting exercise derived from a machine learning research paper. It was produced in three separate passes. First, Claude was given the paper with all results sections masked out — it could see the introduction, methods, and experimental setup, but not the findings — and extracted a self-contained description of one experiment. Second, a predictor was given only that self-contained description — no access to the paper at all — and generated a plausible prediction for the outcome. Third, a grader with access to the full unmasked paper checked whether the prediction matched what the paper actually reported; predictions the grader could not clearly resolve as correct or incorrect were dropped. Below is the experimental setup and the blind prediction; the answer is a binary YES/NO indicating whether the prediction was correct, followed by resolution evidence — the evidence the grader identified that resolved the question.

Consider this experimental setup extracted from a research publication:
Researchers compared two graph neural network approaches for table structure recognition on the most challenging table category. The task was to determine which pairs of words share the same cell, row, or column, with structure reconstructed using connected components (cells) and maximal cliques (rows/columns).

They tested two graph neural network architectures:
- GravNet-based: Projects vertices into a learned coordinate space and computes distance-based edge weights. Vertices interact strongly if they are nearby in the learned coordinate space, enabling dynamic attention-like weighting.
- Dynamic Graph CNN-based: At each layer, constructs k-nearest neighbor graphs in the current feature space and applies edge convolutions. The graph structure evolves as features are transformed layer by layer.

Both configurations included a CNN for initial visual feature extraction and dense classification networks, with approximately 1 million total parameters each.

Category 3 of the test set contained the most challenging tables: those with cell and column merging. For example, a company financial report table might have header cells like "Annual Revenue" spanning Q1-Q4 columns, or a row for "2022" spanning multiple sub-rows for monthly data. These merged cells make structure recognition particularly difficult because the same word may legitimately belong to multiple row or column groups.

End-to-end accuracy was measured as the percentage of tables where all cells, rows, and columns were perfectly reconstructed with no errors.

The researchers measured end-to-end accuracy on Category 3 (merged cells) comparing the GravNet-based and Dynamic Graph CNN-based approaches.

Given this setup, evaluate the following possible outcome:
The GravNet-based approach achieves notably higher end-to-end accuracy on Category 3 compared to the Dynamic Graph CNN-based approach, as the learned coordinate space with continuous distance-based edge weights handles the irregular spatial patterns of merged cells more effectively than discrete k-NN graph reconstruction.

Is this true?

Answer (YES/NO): NO